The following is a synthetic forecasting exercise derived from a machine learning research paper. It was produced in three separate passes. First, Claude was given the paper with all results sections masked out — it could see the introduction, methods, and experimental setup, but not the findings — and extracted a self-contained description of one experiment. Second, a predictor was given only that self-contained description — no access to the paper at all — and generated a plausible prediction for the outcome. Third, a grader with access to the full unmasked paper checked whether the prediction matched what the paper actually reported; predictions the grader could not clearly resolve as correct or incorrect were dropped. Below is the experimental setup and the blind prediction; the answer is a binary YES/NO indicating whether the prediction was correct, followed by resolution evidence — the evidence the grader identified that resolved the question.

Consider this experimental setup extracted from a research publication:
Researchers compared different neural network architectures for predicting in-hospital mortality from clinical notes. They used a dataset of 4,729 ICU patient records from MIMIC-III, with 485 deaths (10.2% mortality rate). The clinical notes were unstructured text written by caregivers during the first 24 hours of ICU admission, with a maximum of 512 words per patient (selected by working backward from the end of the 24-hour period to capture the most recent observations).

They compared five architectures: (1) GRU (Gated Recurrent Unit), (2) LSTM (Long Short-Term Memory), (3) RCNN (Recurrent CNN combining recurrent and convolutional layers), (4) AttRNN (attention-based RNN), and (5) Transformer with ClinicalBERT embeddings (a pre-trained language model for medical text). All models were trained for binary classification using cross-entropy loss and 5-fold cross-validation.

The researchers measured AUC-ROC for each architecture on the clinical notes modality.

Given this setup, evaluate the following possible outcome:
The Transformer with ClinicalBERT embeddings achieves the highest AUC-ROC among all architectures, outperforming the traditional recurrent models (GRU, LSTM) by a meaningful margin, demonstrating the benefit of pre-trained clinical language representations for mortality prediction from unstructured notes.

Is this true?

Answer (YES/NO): YES